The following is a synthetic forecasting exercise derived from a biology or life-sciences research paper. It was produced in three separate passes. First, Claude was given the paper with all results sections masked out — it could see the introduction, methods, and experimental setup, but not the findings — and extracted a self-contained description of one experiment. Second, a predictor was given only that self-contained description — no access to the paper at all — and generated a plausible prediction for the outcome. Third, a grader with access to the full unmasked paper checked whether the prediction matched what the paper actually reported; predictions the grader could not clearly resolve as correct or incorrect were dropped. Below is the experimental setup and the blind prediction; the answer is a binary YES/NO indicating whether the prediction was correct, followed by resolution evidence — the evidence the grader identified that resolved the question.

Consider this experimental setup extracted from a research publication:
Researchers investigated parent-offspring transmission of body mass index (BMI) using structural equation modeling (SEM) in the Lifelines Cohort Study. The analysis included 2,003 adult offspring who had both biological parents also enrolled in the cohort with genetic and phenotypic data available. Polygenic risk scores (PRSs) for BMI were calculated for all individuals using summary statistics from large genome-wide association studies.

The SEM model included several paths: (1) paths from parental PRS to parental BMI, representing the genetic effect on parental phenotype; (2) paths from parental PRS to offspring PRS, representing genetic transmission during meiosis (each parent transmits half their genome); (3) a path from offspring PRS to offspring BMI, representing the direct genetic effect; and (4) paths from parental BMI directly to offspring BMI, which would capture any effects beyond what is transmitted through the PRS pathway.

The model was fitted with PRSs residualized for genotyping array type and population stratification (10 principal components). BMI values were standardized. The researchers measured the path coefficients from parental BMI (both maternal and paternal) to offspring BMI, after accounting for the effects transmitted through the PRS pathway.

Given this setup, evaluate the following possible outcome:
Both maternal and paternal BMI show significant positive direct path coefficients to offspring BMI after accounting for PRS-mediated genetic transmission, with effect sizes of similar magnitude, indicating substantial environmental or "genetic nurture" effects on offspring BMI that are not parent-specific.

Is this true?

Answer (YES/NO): YES